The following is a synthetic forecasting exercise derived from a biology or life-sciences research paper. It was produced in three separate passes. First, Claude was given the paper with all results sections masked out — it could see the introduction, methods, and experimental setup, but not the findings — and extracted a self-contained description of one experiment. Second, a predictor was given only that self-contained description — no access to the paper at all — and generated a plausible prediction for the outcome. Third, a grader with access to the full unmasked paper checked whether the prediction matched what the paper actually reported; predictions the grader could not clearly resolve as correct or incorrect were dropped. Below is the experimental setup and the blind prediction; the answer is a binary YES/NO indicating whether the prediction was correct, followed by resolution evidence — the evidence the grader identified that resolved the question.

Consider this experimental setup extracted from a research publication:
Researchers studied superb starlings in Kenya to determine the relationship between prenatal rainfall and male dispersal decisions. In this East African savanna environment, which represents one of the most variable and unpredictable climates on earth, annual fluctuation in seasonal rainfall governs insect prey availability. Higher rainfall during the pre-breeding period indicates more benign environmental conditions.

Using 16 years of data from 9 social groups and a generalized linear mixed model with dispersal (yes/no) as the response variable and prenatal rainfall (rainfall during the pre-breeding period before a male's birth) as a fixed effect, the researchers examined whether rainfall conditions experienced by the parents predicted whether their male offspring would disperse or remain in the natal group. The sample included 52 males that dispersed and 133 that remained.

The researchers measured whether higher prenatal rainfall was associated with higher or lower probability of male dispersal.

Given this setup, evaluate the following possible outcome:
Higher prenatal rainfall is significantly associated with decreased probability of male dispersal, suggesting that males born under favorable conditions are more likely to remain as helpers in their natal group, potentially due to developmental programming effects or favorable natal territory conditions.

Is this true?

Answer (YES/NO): NO